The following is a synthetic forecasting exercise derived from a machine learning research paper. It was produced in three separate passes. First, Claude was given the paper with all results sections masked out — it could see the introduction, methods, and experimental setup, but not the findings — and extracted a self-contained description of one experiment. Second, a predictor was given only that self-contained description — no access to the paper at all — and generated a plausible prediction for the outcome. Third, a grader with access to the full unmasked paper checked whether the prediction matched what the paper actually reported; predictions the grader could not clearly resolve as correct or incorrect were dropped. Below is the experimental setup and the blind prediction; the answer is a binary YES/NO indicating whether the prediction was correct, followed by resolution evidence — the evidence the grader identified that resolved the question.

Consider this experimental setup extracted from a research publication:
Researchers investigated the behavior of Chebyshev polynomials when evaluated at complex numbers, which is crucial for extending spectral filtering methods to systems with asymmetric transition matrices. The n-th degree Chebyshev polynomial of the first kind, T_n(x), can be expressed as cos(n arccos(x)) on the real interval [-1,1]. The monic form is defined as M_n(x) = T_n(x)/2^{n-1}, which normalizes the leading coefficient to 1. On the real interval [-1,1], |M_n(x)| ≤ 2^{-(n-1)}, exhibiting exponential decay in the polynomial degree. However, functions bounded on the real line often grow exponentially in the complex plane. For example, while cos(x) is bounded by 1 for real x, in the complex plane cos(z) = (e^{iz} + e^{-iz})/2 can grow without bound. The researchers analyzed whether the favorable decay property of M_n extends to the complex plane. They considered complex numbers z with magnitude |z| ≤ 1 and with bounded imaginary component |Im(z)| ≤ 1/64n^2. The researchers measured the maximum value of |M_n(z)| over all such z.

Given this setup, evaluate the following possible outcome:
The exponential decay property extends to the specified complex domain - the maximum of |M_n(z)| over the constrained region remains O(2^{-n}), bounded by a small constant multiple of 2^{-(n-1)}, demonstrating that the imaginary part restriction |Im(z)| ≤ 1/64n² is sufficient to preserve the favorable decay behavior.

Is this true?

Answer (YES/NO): YES